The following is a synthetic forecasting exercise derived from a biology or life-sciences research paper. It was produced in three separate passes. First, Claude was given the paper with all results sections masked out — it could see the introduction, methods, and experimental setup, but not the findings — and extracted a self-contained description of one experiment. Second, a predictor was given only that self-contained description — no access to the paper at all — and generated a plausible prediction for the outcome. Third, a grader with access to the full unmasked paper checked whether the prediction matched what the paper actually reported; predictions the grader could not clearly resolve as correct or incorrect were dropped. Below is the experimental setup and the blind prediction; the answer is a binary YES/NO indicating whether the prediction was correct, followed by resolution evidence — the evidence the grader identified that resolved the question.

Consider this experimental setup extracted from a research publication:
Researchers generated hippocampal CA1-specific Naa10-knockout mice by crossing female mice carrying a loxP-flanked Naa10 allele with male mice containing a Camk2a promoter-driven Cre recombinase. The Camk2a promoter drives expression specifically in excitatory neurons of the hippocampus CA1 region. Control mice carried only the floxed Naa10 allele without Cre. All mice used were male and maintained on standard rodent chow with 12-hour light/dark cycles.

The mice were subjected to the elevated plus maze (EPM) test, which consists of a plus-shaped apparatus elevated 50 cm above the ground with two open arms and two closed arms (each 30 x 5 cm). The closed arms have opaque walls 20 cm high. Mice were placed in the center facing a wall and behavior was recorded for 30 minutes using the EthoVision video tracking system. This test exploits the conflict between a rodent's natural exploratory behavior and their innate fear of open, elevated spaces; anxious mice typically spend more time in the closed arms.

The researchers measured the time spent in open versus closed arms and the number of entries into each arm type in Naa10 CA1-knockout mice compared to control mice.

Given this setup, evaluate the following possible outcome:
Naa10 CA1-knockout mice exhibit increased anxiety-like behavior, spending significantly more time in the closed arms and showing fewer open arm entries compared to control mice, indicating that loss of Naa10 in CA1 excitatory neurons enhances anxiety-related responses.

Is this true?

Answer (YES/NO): YES